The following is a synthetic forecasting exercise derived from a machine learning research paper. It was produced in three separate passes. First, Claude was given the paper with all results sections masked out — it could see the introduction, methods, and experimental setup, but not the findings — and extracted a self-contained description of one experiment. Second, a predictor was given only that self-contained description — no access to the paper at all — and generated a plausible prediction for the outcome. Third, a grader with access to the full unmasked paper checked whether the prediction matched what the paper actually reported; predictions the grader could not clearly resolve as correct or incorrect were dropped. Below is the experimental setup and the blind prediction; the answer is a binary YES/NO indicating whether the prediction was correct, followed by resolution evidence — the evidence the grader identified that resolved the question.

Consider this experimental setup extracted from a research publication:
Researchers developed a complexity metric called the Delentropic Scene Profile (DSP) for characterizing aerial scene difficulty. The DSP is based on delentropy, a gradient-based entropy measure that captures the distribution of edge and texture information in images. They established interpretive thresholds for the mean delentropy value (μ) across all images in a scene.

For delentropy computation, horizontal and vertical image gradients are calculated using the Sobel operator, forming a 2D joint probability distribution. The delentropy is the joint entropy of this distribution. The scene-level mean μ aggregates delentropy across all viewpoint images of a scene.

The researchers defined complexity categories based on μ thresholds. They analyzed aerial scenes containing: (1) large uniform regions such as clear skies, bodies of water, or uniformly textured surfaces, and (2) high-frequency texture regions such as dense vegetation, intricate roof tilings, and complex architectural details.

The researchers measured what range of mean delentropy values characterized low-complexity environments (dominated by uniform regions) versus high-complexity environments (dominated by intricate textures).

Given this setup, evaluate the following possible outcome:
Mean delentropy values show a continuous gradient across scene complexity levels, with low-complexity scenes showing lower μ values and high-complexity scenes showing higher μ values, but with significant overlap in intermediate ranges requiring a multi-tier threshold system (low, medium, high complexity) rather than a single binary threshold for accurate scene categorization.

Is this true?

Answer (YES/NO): NO